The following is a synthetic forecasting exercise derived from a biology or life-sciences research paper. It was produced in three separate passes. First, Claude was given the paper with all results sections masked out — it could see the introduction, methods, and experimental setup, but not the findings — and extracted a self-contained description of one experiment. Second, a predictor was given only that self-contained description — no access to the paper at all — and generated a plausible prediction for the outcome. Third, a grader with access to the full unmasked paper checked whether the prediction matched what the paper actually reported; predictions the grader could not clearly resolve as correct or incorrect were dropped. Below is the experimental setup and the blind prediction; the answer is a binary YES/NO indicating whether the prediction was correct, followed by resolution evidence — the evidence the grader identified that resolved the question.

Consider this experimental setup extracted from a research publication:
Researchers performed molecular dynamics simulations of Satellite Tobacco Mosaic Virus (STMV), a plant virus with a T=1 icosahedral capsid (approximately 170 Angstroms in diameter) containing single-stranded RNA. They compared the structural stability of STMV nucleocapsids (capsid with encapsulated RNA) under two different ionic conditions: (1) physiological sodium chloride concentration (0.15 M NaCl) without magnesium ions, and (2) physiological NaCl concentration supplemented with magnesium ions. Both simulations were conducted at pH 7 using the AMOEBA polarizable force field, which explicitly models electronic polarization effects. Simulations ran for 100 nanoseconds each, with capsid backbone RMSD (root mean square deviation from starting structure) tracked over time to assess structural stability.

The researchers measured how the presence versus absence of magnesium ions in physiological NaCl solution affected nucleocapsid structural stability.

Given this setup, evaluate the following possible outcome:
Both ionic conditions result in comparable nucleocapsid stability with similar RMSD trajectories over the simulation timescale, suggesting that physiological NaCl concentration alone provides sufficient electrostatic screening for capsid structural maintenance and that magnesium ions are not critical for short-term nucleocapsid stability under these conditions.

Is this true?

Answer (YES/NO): NO